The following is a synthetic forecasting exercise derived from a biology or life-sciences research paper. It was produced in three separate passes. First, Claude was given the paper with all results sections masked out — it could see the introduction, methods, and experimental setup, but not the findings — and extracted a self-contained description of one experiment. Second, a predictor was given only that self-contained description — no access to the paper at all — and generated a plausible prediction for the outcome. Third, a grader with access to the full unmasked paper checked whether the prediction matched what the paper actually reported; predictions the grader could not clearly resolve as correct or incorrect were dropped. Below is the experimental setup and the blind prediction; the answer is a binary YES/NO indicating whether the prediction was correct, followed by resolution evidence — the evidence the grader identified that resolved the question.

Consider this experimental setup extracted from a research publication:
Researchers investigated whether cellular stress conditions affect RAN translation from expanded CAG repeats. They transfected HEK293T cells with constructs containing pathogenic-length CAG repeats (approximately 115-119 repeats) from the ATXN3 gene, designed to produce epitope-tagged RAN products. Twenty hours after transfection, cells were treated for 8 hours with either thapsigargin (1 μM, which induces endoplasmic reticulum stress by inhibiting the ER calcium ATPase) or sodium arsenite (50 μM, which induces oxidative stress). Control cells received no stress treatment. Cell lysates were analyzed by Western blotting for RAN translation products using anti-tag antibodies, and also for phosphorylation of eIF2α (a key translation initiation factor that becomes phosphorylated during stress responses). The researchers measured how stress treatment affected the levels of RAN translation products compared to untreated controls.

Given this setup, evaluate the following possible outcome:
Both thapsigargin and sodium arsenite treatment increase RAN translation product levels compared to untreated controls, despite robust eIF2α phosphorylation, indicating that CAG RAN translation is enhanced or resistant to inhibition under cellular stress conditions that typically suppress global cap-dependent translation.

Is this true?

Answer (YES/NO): YES